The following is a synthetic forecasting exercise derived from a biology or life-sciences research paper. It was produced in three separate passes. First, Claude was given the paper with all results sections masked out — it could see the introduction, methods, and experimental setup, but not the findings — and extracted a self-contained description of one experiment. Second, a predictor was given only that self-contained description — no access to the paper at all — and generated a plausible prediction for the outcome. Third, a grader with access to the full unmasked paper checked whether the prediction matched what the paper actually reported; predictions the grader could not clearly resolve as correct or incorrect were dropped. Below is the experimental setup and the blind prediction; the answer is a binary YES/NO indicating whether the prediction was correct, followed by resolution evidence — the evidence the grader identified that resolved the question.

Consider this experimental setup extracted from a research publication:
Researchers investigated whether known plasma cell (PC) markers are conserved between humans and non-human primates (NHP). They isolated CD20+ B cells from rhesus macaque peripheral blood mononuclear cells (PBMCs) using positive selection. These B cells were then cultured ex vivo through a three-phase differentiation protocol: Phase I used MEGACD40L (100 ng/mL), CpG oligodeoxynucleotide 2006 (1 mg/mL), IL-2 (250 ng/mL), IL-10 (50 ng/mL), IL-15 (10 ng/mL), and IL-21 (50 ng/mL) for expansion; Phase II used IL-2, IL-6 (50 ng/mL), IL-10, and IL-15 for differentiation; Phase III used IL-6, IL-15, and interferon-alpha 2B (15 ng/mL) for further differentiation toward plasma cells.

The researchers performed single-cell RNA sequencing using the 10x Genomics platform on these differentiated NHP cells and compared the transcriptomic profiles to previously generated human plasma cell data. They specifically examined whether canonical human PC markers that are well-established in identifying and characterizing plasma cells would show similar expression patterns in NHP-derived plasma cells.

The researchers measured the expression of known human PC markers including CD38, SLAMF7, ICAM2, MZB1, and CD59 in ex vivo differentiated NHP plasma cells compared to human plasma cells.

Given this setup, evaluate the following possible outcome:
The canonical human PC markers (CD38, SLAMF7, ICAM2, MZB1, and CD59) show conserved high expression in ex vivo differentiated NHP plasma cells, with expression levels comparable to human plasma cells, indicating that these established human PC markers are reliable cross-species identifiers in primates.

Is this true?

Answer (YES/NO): YES